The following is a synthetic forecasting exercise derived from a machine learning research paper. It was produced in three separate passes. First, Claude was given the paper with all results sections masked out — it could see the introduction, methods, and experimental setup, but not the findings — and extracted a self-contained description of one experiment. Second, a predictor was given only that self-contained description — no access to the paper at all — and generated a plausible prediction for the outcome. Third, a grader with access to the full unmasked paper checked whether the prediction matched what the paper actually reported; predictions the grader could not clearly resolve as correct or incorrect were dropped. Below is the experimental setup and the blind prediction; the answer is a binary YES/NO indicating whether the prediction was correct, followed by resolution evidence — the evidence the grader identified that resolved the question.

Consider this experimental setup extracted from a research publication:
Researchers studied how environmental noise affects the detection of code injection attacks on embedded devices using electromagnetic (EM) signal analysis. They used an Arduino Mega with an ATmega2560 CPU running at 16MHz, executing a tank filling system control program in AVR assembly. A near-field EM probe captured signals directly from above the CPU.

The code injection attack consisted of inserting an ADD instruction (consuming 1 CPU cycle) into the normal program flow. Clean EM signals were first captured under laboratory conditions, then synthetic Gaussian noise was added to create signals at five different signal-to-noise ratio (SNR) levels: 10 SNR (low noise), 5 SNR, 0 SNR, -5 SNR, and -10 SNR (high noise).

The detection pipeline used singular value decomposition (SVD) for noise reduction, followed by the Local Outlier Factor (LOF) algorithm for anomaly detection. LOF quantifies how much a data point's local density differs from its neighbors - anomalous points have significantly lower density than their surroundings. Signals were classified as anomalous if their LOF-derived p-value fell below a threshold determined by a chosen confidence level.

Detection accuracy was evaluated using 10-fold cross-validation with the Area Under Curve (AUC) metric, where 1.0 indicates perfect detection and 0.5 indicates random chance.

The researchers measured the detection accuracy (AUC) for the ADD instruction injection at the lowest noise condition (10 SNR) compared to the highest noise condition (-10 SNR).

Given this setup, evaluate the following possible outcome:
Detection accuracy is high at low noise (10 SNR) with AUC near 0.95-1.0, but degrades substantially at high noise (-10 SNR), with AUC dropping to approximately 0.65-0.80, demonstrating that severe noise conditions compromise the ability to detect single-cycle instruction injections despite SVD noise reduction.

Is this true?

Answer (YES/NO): NO